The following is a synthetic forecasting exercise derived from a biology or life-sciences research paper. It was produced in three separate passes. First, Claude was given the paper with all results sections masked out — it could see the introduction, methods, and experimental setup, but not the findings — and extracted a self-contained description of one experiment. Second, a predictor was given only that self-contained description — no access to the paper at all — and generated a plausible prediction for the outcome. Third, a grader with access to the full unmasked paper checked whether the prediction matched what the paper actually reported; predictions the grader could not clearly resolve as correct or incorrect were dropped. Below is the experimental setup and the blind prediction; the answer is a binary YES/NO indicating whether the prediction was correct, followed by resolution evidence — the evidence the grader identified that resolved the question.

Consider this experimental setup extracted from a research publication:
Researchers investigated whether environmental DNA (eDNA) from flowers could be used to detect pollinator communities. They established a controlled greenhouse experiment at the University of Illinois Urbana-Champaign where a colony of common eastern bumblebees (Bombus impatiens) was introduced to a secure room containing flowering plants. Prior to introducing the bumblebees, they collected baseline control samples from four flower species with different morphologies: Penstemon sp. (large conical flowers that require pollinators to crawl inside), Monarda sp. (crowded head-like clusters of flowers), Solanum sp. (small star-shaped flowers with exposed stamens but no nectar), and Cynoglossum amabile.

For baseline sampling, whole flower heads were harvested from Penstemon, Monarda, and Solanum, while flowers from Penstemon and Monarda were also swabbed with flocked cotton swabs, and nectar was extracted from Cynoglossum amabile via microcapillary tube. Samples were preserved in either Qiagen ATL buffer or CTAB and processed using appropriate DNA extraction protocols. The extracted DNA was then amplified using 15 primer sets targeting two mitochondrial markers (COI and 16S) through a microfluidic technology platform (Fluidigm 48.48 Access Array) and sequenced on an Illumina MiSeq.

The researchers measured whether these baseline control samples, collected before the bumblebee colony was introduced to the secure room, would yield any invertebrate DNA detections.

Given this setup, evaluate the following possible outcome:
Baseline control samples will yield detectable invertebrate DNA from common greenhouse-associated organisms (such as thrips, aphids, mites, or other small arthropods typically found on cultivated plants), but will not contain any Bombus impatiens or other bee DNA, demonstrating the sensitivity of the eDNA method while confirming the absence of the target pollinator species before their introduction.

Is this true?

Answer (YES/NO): YES